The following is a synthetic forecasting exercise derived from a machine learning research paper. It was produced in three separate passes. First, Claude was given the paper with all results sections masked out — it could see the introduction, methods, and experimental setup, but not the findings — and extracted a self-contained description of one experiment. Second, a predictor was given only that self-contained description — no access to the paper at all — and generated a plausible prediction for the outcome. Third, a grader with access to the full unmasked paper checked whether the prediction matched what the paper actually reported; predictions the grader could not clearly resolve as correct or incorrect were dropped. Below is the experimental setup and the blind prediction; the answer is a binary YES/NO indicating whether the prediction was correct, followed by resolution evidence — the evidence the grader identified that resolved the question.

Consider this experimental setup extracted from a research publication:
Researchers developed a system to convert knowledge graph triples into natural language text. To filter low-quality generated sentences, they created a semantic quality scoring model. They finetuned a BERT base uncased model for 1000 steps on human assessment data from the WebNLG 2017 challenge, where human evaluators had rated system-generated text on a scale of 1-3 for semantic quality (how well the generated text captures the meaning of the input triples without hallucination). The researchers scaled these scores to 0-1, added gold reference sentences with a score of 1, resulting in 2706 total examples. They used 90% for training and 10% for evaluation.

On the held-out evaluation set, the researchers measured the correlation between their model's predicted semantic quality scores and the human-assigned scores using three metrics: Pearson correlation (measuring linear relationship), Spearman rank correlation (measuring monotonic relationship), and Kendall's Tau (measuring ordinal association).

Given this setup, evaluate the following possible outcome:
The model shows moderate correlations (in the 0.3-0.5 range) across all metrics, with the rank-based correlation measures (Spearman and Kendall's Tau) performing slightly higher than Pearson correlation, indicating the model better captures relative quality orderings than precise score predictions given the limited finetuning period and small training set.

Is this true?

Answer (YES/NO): NO